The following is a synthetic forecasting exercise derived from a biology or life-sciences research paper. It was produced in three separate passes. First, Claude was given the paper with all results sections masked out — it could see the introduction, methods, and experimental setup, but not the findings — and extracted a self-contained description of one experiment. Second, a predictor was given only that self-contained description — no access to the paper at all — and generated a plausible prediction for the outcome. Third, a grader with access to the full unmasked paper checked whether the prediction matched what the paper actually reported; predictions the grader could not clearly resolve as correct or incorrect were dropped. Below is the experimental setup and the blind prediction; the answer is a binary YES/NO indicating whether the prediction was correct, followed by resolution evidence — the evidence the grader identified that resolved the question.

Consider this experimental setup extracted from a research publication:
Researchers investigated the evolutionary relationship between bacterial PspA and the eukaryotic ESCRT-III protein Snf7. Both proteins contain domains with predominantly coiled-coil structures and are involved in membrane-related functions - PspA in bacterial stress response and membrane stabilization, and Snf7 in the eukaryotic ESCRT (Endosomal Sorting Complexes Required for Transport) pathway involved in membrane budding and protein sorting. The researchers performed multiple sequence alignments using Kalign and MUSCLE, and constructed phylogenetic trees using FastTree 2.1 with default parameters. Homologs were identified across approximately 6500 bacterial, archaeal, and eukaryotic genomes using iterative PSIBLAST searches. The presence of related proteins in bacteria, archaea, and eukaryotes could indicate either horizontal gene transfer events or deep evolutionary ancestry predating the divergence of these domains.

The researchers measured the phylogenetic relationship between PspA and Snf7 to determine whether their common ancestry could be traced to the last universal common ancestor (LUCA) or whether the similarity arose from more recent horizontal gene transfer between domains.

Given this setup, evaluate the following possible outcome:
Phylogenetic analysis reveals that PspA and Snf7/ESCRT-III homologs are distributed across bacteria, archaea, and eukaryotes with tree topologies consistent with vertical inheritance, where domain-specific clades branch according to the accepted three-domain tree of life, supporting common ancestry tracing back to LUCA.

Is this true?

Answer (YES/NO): YES